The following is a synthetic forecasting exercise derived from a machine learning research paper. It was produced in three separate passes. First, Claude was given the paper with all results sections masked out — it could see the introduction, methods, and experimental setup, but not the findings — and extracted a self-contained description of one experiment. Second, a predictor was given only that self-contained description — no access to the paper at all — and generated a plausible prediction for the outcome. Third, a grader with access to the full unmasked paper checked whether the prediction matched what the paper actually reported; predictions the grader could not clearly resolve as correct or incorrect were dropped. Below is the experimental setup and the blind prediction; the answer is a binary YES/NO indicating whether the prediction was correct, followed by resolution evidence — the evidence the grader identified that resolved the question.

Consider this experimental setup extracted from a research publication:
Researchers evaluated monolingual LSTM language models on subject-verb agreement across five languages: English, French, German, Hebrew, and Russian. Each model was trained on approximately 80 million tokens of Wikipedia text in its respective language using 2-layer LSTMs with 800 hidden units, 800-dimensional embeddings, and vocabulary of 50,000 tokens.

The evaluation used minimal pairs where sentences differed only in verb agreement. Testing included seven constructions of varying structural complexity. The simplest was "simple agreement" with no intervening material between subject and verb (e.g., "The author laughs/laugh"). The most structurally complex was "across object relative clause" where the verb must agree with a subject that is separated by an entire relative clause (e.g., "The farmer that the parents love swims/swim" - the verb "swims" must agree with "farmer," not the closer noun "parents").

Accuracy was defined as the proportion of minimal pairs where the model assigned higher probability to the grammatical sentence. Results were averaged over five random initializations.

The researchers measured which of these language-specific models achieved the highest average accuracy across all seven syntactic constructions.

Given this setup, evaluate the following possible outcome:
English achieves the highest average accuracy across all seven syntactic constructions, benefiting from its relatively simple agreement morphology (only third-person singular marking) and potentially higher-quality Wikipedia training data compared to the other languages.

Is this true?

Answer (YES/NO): NO